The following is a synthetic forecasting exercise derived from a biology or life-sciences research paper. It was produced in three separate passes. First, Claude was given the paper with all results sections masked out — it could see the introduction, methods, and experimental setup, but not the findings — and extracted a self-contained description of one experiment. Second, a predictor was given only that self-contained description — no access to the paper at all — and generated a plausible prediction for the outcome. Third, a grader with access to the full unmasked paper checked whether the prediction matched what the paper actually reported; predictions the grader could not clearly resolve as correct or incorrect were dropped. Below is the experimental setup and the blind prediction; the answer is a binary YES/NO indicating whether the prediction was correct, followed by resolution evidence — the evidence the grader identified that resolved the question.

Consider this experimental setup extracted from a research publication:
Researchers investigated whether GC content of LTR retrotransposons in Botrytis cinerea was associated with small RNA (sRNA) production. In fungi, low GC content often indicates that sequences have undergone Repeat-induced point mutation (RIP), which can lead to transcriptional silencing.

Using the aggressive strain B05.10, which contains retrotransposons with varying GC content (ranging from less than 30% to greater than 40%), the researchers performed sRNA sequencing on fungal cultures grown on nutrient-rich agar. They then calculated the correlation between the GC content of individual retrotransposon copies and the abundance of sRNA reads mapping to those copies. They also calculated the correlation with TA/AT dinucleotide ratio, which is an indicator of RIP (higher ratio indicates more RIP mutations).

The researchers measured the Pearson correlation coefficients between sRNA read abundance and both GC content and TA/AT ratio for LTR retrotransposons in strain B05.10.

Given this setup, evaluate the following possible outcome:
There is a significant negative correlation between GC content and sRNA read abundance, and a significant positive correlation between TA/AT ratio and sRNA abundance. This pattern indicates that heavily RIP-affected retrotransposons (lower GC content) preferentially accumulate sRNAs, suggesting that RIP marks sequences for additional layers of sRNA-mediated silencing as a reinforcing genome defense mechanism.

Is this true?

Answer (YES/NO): NO